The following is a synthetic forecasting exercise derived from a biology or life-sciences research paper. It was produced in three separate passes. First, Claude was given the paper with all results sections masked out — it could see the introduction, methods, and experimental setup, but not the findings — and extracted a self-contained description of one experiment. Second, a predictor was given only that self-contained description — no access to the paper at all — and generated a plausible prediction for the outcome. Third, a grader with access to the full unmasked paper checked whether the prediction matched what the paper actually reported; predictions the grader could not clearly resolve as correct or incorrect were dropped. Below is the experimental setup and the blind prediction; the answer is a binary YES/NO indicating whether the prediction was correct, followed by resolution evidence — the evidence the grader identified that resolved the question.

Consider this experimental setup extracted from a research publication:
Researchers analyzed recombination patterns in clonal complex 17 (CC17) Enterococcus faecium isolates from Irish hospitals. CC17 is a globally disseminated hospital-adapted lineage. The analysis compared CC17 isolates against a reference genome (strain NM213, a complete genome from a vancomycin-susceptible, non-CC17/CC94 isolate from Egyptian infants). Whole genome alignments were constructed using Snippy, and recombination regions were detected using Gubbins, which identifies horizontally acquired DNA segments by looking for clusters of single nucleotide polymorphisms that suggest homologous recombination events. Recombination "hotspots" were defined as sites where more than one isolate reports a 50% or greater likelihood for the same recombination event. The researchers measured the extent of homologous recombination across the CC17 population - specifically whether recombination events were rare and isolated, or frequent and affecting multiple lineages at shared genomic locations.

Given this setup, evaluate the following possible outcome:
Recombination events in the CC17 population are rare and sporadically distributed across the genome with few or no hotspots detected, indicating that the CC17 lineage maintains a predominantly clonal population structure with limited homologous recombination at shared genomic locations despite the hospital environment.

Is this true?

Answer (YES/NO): NO